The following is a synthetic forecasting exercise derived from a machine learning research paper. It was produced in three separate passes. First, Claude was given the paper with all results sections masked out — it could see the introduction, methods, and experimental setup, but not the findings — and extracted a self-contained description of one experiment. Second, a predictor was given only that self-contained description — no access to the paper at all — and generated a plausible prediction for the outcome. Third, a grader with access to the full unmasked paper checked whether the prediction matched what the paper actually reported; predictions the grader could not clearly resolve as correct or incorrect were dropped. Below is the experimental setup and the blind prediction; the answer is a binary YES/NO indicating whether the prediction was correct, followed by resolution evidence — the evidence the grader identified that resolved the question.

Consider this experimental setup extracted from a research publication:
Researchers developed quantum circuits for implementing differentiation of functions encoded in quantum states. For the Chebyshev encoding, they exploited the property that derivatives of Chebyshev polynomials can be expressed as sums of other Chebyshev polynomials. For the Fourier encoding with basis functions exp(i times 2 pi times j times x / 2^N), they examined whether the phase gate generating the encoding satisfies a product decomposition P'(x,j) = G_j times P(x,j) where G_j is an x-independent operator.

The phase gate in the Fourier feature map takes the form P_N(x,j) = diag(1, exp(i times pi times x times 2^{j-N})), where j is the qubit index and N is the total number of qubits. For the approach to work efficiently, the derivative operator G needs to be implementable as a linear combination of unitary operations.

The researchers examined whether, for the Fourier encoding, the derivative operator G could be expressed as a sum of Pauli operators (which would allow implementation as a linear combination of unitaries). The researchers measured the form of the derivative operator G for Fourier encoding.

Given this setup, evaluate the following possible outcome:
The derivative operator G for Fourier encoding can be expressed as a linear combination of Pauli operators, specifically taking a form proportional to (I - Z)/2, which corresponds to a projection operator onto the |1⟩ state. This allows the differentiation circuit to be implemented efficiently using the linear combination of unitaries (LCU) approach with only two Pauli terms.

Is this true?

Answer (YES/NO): NO